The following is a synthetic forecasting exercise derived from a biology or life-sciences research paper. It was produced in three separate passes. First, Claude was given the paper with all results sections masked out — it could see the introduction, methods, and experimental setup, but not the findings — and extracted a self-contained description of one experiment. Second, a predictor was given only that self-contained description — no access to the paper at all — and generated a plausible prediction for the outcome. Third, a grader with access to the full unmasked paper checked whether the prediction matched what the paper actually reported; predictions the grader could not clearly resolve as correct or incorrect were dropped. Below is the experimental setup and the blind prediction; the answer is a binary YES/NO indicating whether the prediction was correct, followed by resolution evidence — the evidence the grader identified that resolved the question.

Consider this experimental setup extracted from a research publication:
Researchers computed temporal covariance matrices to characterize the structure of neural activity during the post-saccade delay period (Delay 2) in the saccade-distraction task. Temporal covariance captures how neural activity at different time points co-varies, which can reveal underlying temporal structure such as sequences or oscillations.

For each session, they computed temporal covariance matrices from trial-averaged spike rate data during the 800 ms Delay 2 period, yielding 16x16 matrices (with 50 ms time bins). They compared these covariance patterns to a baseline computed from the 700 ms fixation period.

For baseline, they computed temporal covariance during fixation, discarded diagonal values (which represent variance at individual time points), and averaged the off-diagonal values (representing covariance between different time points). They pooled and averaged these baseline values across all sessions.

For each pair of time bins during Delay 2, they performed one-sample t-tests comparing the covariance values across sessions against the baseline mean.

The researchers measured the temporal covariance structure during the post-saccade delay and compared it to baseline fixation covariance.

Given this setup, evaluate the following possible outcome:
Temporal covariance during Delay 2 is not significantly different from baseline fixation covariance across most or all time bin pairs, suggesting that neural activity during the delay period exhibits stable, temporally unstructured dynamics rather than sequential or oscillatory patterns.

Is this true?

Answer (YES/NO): NO